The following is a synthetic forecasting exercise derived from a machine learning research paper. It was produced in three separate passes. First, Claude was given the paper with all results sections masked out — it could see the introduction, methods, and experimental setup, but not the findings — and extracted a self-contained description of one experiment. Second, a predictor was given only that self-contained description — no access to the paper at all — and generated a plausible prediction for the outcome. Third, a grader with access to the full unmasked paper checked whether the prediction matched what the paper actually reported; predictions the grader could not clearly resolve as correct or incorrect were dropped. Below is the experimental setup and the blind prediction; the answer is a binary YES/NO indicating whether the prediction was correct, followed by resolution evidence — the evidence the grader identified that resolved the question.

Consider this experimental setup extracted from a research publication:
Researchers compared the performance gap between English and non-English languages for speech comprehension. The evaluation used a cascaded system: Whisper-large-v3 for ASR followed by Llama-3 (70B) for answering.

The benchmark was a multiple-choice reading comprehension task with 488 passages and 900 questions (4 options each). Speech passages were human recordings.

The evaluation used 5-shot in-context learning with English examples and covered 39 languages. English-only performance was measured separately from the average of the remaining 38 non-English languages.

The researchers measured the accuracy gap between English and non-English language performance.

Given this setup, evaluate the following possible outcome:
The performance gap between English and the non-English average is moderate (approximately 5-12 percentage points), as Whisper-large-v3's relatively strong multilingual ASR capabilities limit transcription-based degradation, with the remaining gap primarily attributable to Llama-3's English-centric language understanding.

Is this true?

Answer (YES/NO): NO